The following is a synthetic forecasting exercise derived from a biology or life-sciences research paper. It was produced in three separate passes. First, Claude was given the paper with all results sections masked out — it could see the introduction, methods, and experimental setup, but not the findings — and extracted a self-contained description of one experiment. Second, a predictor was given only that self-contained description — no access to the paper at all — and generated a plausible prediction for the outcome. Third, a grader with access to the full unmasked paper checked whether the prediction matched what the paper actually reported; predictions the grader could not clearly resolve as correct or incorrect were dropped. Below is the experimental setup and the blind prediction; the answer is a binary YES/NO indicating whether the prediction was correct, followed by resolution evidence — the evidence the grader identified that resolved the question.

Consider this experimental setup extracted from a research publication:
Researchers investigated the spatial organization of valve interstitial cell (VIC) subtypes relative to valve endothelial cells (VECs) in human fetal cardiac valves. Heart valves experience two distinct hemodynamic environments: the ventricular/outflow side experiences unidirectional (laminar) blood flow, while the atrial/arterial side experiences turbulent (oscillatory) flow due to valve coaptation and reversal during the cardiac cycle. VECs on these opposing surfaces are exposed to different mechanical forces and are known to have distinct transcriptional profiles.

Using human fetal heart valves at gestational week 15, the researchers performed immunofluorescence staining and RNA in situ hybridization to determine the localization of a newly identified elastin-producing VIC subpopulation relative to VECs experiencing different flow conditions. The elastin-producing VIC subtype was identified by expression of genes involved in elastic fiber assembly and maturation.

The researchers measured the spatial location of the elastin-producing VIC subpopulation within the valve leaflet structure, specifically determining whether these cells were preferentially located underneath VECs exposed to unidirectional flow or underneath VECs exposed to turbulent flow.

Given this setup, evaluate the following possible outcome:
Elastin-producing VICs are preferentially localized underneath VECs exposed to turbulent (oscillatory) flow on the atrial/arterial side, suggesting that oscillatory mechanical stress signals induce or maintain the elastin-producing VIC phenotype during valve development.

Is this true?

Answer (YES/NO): NO